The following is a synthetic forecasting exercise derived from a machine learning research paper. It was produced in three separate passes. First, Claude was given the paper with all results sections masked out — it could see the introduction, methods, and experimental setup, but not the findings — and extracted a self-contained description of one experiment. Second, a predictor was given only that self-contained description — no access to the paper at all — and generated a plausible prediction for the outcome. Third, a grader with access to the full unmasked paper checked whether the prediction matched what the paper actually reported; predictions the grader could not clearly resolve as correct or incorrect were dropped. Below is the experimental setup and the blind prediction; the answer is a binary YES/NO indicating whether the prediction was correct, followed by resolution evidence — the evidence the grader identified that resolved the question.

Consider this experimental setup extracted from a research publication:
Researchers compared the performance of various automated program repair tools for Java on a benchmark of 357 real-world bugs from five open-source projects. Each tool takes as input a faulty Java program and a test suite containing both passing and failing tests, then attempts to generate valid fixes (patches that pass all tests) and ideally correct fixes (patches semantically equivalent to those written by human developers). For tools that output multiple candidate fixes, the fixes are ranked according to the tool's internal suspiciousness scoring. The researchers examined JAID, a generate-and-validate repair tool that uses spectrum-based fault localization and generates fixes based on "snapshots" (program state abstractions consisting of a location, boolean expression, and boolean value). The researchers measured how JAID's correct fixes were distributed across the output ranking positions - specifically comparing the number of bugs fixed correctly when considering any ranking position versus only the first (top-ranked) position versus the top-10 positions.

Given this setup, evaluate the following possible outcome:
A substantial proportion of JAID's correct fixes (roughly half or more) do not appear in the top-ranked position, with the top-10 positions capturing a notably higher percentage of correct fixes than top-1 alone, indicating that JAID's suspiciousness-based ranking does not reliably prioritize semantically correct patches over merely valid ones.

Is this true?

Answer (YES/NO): YES